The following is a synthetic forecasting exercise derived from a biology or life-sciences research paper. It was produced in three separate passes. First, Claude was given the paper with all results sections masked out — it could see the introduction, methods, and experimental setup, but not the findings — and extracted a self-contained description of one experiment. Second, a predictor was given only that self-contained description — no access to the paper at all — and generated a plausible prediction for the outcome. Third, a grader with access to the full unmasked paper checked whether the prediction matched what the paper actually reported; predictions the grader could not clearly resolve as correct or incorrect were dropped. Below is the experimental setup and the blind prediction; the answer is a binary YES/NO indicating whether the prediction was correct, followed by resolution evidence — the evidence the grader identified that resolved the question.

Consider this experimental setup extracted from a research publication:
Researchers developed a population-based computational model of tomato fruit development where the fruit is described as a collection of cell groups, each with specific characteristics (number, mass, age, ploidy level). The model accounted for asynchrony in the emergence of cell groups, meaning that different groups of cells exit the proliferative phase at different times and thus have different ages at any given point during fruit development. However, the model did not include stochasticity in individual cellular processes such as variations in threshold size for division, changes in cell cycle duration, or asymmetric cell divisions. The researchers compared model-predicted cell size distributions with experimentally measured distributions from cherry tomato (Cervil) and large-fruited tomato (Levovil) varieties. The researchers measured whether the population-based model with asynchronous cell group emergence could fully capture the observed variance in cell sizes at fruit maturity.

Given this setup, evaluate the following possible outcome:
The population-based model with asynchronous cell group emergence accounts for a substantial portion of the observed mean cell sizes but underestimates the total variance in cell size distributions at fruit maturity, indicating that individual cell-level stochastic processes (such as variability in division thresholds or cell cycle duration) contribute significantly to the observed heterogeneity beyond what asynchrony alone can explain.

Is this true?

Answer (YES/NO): YES